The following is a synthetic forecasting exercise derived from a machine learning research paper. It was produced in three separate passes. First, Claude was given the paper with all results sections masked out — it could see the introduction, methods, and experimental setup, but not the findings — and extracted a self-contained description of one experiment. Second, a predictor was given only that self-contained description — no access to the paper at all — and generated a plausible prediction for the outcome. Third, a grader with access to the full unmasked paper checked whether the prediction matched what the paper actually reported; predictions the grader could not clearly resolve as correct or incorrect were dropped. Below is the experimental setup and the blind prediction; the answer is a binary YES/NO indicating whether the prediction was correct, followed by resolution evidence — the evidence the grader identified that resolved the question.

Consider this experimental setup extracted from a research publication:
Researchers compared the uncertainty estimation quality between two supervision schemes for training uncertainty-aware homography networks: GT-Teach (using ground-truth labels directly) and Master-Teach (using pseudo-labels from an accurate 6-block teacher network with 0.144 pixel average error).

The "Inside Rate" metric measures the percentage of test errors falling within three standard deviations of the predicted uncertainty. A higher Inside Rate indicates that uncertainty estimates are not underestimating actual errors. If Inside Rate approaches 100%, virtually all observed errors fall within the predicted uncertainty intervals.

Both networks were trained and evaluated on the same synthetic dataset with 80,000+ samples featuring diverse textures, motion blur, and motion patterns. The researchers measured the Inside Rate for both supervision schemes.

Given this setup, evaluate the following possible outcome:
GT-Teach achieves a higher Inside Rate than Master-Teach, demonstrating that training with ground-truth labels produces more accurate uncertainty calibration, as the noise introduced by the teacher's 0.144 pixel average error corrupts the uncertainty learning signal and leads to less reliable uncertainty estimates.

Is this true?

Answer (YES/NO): YES